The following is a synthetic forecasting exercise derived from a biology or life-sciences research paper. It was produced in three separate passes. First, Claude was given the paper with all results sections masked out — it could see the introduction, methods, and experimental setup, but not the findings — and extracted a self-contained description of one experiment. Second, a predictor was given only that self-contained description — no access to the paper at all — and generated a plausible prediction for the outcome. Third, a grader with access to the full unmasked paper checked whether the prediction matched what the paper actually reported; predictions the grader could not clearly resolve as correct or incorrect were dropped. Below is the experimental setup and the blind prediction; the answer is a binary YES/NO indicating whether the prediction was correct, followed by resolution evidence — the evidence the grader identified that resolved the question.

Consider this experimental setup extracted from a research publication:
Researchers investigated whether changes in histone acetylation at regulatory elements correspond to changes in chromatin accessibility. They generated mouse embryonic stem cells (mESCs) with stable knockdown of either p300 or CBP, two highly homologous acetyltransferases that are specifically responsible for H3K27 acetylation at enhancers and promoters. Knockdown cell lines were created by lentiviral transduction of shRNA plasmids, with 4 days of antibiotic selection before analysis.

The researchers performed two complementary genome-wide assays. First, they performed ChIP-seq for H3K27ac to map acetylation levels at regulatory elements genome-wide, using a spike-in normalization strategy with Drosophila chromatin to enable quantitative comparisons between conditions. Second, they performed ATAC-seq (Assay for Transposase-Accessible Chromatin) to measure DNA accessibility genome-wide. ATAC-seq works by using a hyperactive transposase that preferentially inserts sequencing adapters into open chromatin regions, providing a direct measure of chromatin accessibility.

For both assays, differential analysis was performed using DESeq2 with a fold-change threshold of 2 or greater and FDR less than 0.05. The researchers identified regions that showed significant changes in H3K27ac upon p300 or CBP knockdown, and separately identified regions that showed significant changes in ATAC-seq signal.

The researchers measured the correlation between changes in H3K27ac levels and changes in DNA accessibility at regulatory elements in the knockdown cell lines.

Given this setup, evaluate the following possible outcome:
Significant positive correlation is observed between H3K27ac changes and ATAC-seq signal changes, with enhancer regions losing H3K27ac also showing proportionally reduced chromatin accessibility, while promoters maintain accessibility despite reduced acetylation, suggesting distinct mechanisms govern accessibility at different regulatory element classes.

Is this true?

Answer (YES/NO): NO